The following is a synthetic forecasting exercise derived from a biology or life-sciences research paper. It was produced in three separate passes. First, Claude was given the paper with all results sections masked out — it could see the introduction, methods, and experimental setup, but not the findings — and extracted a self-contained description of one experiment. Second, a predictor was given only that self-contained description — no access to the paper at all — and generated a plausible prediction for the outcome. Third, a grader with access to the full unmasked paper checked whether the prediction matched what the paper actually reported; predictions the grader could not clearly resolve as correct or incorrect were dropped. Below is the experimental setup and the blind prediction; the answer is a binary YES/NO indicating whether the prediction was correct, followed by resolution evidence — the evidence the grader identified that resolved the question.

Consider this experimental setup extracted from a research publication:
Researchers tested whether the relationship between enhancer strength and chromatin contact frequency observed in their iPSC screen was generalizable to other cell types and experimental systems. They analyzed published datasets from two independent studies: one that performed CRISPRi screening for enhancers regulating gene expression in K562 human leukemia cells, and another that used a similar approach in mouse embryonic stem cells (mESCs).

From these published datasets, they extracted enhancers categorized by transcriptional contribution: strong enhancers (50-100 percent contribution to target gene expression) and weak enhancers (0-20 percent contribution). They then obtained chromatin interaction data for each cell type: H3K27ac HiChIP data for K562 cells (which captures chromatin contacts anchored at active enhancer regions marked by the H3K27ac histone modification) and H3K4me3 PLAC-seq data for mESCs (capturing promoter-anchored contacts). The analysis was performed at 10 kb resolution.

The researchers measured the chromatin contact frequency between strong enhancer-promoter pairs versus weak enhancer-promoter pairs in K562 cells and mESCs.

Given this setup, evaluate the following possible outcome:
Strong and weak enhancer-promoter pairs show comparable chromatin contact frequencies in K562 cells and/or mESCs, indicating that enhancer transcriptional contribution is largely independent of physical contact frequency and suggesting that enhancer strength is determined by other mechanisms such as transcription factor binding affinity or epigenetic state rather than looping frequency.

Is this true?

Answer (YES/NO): NO